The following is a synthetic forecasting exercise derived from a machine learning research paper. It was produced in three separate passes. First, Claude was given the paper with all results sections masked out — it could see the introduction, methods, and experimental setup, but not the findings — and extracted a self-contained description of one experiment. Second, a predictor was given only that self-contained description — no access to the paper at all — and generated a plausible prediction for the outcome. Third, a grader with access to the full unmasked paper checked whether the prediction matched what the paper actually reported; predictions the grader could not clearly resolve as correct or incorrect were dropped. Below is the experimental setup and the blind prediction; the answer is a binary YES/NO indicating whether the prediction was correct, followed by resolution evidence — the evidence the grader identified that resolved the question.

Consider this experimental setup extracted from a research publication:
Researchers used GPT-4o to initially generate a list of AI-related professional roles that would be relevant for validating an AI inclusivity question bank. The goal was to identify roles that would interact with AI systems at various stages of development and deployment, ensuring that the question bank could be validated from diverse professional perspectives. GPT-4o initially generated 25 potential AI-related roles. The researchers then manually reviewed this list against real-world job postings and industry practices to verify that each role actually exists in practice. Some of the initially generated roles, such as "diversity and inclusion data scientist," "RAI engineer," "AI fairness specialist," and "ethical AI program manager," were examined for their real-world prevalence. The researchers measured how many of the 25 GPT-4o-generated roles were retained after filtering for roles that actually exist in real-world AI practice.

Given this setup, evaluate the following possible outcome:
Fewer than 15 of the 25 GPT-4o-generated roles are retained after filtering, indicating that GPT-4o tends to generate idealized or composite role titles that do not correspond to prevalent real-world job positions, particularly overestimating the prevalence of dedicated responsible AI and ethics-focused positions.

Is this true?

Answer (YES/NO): YES